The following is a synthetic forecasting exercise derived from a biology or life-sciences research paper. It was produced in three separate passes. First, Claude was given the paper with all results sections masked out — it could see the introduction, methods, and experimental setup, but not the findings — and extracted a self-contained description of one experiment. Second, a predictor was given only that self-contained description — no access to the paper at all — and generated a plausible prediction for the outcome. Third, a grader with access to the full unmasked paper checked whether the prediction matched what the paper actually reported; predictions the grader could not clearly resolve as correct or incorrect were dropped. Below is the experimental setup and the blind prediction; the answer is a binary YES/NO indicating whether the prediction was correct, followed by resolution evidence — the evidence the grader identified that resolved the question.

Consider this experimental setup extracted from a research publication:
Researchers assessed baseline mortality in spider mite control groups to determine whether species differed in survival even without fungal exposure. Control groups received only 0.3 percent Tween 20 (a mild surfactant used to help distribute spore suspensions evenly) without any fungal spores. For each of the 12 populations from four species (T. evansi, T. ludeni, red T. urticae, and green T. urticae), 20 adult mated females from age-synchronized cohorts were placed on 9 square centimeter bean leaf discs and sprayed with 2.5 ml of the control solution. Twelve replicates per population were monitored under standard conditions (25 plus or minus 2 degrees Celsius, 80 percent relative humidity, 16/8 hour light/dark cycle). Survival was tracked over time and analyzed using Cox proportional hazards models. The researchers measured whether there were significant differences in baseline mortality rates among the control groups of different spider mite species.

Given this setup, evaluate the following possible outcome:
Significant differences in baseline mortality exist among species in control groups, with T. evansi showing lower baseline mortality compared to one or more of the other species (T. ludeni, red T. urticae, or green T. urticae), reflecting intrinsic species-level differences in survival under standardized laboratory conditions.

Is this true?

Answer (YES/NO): YES